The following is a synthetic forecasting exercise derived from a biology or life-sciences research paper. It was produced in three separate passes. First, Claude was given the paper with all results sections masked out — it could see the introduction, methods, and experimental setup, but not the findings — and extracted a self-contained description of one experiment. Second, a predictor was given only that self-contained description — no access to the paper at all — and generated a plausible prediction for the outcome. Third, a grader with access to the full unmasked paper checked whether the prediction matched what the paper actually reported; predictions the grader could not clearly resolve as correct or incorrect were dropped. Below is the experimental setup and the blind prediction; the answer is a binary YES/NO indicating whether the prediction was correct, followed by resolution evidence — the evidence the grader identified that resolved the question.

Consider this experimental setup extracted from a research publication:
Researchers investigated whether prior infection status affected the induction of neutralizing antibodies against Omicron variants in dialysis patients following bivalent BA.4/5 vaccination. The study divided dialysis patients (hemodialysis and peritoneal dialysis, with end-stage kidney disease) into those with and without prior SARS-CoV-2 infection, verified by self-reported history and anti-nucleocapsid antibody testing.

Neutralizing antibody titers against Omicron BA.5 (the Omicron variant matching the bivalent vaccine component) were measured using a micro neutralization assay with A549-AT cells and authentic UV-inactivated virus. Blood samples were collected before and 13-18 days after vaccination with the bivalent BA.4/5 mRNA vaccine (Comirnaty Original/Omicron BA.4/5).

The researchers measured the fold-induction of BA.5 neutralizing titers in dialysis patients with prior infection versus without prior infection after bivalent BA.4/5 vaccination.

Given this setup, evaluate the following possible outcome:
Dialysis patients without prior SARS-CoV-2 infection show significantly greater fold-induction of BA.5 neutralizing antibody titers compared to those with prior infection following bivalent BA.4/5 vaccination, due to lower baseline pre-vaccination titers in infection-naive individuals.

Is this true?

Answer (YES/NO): NO